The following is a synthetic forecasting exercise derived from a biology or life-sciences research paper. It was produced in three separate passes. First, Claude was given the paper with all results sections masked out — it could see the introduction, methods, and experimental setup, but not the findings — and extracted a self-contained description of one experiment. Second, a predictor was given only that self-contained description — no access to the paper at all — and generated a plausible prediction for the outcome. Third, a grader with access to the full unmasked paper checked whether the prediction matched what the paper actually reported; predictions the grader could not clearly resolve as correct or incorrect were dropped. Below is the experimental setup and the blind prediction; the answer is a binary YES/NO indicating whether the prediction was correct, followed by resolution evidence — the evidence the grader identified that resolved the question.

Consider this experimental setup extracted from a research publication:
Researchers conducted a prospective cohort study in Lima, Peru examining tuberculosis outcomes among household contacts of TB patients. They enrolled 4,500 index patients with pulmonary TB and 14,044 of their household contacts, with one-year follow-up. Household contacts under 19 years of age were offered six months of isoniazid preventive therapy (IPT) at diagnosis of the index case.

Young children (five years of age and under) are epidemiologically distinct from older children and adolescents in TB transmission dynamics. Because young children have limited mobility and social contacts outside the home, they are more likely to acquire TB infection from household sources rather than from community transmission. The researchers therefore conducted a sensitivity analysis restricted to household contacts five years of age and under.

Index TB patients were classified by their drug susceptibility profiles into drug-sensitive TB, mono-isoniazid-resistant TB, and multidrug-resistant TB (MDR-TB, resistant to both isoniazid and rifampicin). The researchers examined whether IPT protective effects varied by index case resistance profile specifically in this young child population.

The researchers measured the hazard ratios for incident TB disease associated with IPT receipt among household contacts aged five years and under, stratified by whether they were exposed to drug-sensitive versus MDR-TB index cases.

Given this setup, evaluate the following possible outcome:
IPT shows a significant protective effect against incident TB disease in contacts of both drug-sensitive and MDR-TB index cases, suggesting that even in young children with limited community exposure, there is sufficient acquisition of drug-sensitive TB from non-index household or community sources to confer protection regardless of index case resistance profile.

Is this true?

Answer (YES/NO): YES